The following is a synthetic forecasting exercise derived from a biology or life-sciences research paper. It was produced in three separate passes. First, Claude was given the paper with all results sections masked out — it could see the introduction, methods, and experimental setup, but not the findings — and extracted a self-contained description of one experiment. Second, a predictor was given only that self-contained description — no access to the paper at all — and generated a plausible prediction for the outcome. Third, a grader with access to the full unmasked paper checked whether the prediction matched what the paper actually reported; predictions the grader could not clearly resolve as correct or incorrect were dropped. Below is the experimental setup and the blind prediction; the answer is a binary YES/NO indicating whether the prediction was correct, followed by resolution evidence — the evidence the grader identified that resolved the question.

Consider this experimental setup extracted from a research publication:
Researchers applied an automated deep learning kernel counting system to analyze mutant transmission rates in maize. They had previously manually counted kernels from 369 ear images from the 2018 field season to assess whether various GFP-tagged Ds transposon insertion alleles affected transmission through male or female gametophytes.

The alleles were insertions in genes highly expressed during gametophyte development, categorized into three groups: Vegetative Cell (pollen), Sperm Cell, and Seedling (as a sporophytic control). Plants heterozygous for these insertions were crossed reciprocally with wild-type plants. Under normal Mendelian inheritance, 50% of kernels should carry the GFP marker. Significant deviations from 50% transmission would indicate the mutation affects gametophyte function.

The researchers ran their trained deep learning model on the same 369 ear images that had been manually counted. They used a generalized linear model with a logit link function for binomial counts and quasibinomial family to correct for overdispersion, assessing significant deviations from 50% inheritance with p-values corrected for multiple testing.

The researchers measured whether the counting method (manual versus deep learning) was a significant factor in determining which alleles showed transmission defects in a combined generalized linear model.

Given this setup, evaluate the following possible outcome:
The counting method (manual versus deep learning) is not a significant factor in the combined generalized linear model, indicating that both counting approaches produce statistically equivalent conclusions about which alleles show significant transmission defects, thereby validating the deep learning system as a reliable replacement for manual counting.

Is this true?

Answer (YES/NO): YES